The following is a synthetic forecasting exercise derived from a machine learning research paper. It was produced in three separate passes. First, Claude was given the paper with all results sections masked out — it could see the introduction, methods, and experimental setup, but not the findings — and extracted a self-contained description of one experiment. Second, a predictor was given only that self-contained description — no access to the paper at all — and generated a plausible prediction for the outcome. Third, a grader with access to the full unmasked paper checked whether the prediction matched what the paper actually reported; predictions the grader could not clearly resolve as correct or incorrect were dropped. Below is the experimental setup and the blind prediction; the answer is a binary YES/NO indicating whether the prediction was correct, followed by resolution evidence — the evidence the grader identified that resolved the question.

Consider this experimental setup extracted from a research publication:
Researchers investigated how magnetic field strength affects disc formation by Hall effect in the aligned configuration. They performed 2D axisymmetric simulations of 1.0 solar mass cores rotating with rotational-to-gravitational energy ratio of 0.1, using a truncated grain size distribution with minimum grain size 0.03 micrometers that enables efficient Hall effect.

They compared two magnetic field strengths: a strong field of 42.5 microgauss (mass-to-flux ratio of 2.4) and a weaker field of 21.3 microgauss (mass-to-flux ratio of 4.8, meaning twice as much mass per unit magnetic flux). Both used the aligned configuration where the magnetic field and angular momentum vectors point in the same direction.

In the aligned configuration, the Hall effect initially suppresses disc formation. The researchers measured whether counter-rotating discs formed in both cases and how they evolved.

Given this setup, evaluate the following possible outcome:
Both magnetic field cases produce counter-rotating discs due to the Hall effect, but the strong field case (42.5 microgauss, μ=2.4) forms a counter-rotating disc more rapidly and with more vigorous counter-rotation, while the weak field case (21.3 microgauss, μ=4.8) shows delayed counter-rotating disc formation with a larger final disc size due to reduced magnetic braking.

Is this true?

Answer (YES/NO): NO